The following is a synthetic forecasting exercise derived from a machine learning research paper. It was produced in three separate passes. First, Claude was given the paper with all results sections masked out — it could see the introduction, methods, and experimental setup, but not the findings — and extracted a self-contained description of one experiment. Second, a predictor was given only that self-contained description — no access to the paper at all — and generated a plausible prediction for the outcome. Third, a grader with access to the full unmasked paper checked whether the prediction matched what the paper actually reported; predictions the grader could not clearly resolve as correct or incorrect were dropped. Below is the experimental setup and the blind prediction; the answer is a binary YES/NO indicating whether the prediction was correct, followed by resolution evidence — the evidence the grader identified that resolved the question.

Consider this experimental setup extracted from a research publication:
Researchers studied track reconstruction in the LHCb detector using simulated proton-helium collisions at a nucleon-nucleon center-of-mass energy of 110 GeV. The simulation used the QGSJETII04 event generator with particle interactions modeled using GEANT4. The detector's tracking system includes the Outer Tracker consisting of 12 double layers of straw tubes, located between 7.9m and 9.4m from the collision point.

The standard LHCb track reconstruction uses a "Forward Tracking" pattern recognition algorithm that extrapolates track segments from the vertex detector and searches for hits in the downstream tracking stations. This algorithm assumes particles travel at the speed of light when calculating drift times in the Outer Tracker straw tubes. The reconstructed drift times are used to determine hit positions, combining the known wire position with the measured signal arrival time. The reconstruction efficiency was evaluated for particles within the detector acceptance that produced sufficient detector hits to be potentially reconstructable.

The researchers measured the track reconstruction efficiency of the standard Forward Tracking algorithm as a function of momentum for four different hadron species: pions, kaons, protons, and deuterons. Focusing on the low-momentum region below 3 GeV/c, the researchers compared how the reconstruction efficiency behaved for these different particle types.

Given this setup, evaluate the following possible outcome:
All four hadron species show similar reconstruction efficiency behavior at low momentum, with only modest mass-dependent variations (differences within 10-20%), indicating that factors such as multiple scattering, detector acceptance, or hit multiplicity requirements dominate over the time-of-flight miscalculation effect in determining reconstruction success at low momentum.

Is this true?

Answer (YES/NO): NO